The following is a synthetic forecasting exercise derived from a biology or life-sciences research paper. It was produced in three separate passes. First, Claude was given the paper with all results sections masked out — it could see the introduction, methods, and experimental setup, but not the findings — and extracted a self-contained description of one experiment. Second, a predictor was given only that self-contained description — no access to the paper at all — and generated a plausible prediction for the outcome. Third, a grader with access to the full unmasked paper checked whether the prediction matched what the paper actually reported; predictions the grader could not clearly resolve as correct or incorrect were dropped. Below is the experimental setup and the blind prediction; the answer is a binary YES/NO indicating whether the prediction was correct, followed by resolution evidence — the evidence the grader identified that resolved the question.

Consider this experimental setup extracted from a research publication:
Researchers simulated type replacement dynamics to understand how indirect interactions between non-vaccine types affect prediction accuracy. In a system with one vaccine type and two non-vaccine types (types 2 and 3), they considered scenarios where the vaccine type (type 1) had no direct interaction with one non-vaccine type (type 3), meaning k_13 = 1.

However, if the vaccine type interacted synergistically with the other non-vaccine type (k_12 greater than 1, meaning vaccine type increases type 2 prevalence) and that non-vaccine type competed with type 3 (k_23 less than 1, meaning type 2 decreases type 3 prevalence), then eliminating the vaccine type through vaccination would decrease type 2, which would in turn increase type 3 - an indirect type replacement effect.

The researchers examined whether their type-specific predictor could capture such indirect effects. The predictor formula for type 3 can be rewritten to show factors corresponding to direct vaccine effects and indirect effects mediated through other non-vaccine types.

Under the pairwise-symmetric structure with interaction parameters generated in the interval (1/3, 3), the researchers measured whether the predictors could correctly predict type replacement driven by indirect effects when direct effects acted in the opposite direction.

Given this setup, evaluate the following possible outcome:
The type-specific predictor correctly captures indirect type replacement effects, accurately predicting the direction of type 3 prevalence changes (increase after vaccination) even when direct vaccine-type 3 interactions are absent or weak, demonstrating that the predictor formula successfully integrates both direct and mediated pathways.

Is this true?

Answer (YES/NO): NO